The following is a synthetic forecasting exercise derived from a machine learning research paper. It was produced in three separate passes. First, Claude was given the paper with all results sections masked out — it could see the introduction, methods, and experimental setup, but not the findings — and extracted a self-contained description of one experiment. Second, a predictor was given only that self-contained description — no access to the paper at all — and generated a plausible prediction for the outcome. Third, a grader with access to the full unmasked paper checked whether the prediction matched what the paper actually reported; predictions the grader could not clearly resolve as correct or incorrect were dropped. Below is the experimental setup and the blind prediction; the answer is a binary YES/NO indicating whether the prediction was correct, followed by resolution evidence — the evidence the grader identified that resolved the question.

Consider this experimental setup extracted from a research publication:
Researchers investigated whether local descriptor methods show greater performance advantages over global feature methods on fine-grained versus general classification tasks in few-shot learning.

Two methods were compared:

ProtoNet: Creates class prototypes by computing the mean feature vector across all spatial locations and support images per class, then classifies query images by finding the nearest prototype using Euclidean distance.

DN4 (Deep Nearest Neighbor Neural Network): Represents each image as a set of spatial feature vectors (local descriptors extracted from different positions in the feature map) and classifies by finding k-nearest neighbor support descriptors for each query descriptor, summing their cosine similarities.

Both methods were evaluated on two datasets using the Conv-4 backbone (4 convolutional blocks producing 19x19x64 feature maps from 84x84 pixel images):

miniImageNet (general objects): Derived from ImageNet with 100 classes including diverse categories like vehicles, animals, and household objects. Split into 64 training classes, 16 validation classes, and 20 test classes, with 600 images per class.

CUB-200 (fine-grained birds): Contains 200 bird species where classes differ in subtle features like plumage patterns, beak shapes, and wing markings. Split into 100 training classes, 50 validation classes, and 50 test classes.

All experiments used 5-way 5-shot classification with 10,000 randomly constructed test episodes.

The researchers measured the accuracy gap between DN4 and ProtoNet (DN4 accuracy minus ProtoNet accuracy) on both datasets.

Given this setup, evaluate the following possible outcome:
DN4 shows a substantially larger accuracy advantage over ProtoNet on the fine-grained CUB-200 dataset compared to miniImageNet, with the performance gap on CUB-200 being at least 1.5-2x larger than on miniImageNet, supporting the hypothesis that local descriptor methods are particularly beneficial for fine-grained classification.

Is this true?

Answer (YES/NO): YES